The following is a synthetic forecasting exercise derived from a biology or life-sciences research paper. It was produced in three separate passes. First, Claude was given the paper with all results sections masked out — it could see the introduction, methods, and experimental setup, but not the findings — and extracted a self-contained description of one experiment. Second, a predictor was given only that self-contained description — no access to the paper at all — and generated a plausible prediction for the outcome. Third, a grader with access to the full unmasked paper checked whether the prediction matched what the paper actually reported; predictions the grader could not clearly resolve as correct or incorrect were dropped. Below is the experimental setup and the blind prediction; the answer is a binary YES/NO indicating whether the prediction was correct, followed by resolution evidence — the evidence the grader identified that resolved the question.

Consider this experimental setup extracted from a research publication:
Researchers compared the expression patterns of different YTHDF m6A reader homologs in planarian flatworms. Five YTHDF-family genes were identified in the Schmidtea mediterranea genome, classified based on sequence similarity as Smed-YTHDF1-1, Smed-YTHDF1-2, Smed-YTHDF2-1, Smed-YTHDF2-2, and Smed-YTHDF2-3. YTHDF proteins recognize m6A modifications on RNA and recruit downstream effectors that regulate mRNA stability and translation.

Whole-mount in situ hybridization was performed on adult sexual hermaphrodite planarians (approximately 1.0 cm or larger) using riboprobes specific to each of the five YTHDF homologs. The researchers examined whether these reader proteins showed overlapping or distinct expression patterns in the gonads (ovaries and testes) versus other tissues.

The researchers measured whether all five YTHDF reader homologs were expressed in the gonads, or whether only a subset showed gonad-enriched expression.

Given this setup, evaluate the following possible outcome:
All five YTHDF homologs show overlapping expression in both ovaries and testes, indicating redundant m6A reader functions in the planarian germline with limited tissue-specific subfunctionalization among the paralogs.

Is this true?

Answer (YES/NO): NO